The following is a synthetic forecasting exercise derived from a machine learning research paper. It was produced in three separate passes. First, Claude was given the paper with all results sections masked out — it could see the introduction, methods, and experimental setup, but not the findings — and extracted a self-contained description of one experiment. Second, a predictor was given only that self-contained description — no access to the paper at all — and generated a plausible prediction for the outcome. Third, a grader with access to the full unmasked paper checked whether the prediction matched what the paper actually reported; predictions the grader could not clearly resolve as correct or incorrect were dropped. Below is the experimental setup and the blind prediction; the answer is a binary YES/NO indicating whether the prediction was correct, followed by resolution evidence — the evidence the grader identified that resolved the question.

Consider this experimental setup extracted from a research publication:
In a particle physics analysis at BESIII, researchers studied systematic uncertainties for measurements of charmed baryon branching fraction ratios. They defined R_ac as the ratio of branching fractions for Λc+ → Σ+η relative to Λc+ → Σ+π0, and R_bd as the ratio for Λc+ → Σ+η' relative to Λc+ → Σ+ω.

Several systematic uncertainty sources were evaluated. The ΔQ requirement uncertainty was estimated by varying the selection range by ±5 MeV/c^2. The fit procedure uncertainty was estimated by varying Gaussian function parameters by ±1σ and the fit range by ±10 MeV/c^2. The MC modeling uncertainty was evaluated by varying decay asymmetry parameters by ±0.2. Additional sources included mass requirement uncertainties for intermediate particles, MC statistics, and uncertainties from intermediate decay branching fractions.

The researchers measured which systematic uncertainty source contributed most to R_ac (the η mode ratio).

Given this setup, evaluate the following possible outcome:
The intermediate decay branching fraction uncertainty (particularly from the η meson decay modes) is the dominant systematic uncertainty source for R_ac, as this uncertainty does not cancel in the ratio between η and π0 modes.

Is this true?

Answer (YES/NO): NO